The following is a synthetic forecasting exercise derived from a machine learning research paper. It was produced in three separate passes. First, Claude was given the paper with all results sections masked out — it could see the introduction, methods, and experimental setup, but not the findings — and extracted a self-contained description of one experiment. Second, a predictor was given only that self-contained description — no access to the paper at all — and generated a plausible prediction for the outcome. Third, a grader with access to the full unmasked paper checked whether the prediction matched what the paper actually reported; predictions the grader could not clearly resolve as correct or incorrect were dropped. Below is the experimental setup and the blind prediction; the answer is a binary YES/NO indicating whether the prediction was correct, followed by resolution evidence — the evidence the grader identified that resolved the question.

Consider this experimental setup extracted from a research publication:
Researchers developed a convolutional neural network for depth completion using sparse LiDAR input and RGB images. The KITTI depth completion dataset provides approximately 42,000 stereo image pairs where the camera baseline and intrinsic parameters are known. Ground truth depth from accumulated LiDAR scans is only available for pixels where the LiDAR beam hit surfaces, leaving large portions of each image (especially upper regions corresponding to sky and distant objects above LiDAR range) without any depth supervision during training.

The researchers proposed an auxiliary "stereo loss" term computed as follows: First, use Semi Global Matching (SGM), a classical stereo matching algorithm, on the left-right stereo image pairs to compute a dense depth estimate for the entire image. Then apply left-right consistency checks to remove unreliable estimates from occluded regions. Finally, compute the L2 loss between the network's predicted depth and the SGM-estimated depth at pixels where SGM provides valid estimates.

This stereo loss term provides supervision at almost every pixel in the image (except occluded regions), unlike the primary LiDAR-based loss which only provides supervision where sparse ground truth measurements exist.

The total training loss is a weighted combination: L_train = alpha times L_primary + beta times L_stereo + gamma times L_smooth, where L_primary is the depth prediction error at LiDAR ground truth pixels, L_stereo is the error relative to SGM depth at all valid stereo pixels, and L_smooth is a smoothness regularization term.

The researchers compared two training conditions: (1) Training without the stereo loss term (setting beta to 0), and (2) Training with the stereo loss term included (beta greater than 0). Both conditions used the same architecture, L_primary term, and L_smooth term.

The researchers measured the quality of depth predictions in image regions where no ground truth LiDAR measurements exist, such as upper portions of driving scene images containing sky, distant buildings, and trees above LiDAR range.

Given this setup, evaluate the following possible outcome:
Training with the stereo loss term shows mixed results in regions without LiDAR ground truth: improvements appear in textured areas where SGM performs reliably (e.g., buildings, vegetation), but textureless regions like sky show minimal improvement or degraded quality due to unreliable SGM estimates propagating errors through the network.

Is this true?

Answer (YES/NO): NO